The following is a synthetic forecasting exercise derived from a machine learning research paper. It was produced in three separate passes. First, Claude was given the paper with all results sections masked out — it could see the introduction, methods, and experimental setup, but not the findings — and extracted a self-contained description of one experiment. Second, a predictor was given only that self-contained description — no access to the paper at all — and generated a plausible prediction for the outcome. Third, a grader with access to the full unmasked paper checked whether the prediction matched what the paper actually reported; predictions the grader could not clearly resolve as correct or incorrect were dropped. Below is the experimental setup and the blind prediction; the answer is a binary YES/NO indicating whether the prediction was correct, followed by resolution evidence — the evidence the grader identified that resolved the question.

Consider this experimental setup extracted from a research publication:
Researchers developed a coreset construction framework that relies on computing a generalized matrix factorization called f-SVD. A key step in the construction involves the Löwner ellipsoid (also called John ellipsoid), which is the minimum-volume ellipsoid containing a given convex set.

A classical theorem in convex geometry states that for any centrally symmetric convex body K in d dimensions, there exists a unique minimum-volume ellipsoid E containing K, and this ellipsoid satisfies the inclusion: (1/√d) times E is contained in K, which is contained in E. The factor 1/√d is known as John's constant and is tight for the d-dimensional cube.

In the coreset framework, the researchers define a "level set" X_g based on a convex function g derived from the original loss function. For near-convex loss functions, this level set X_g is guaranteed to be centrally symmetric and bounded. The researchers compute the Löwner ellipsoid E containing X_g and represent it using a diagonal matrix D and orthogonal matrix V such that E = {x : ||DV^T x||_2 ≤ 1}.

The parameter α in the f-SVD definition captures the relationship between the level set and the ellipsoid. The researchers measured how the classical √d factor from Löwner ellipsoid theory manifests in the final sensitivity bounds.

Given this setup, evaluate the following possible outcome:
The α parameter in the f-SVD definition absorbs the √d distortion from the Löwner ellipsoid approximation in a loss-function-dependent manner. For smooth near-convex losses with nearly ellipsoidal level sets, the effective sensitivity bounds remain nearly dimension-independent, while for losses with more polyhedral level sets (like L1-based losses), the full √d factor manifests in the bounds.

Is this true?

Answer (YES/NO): NO